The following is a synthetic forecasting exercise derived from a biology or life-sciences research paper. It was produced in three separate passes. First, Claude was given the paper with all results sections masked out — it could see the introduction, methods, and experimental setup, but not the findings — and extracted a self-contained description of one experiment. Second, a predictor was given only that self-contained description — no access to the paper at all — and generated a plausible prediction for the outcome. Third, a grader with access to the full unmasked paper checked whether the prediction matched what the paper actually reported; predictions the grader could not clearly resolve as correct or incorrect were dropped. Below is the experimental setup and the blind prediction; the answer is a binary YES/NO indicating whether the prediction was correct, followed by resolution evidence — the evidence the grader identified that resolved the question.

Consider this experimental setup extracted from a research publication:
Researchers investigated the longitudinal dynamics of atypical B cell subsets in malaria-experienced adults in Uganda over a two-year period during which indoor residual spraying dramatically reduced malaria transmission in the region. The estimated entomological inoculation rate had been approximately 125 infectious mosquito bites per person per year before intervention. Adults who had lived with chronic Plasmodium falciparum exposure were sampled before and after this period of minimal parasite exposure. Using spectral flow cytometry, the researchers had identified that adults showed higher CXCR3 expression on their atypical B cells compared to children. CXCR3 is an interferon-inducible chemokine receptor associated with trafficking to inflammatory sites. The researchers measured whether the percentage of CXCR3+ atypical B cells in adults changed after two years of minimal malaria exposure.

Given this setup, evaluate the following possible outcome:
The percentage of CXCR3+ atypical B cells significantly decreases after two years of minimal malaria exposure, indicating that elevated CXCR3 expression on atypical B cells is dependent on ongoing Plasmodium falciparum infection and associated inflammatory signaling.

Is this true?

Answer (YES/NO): NO